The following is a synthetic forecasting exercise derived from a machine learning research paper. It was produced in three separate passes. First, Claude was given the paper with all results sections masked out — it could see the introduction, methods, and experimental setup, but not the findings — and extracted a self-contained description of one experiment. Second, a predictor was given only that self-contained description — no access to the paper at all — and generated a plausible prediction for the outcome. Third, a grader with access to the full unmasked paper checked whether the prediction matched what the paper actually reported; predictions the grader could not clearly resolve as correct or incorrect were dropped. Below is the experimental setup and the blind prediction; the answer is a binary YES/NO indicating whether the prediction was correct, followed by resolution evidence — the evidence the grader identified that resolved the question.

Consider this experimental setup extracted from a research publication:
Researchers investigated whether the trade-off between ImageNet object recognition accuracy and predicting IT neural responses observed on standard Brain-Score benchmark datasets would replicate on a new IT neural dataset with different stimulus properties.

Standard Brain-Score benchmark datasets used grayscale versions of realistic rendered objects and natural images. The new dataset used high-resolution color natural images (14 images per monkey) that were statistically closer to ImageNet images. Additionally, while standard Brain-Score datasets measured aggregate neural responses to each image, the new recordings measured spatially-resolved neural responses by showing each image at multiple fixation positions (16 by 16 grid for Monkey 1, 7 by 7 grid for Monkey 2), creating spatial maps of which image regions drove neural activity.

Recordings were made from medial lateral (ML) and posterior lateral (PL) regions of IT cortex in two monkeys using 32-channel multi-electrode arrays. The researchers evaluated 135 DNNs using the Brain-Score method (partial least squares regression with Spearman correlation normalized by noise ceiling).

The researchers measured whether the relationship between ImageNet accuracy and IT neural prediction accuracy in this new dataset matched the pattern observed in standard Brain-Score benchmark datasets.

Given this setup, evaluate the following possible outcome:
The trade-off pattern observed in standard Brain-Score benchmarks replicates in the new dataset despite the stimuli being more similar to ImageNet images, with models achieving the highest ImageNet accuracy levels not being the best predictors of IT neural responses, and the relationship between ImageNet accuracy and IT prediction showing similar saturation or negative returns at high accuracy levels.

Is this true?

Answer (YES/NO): YES